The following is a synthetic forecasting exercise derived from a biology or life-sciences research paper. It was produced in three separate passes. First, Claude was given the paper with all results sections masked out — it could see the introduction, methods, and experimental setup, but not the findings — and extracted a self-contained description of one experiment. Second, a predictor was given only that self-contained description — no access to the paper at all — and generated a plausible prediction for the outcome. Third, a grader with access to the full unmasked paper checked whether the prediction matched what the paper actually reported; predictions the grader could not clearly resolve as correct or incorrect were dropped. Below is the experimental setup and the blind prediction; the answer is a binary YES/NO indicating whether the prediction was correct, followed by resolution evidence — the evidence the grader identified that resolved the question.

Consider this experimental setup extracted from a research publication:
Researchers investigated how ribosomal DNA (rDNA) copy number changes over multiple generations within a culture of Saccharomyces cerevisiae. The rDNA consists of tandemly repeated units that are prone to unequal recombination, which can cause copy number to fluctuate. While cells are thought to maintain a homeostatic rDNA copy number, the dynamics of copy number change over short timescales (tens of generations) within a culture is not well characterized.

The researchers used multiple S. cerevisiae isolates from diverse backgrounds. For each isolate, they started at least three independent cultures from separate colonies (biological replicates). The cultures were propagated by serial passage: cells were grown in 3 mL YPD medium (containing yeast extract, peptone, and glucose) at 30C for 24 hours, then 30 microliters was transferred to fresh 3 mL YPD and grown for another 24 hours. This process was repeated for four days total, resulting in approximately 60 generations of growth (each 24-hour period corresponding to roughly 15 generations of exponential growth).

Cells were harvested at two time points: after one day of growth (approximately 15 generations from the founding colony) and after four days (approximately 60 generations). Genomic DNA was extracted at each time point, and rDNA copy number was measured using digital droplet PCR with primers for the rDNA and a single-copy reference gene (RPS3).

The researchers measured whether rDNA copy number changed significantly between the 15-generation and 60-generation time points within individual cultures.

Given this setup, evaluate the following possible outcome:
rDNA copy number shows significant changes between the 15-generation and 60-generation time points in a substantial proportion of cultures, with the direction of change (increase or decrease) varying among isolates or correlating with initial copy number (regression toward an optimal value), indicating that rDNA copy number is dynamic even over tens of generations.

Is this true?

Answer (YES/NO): NO